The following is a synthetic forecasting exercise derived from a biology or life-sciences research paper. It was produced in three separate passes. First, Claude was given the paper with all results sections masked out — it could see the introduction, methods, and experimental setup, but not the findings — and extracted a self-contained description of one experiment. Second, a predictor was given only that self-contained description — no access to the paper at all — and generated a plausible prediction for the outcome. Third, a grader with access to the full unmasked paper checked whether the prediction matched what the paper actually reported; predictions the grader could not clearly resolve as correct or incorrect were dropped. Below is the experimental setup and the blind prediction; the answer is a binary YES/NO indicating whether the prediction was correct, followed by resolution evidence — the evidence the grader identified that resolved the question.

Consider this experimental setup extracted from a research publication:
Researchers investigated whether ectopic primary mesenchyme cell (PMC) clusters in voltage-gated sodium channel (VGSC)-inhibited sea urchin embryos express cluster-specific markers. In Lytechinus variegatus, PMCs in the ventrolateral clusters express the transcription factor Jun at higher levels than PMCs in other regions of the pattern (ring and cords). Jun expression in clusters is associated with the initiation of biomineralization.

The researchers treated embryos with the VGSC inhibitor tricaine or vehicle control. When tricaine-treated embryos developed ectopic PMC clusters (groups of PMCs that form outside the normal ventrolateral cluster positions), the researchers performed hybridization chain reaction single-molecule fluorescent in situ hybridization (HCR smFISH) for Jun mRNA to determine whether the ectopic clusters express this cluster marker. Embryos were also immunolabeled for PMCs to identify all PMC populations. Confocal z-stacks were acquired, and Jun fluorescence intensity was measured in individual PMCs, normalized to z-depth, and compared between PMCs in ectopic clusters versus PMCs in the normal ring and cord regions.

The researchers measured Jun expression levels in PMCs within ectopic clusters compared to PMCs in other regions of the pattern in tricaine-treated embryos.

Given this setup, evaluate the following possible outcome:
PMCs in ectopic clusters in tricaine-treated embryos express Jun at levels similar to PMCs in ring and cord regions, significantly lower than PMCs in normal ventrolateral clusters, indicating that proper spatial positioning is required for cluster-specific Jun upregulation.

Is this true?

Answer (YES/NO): NO